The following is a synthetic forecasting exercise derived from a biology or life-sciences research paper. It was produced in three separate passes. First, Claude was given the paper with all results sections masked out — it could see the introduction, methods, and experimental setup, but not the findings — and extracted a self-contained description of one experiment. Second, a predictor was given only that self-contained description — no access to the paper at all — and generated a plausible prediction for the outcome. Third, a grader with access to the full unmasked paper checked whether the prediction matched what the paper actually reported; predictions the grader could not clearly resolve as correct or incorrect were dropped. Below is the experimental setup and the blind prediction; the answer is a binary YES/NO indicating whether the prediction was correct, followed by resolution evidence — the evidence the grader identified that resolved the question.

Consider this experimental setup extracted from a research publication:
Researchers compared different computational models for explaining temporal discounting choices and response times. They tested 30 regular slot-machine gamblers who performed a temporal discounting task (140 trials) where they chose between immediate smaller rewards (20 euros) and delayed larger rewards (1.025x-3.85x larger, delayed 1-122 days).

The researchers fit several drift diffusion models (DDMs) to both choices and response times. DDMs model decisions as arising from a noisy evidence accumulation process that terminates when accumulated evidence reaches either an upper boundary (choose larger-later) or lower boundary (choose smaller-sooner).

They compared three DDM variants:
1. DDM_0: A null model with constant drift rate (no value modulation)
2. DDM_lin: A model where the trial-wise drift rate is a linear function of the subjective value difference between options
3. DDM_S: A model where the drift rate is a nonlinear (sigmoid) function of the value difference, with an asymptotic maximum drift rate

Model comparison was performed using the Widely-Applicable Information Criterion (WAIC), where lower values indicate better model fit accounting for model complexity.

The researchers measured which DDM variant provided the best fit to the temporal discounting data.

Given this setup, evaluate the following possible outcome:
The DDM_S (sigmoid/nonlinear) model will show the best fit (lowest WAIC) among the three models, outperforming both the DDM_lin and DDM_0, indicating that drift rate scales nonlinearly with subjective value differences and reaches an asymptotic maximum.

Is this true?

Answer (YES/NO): YES